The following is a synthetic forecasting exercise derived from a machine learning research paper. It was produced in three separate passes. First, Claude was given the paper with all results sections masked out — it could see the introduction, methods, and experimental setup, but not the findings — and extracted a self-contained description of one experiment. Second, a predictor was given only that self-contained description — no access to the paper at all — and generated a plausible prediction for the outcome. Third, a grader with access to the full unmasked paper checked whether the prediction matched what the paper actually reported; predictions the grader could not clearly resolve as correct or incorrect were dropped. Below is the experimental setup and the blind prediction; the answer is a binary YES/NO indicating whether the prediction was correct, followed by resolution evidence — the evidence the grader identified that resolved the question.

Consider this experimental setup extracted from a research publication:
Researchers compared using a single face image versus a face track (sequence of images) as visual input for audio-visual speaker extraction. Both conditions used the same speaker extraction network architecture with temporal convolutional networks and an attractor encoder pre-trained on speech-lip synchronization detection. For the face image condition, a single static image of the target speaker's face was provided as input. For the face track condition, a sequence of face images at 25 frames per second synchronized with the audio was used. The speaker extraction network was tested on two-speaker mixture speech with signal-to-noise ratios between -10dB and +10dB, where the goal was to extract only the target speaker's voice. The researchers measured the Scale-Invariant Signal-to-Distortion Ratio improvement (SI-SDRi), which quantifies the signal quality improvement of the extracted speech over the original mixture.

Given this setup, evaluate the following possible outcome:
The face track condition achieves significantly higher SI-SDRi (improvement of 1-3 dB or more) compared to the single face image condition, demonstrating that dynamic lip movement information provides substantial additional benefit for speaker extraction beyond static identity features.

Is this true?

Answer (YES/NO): YES